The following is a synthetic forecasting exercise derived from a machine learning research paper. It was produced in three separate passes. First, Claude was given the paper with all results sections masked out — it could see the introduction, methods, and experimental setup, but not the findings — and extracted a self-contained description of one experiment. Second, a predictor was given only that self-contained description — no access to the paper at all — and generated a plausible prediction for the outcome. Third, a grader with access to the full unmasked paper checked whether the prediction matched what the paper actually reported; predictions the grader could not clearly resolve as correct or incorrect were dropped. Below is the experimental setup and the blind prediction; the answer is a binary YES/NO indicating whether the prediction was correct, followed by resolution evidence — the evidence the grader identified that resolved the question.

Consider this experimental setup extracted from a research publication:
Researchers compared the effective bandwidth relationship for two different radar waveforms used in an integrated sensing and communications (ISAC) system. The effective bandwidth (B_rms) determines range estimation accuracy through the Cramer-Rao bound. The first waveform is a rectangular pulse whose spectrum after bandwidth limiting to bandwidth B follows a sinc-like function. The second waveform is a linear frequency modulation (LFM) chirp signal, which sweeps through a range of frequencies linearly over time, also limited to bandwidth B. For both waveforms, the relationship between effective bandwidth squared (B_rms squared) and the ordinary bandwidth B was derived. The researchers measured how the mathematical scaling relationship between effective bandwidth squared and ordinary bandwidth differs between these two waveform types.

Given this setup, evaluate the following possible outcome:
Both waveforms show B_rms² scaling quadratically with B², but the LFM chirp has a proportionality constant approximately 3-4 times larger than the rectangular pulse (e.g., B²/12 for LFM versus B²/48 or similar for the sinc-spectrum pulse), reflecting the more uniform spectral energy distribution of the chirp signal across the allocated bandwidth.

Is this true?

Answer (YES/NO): NO